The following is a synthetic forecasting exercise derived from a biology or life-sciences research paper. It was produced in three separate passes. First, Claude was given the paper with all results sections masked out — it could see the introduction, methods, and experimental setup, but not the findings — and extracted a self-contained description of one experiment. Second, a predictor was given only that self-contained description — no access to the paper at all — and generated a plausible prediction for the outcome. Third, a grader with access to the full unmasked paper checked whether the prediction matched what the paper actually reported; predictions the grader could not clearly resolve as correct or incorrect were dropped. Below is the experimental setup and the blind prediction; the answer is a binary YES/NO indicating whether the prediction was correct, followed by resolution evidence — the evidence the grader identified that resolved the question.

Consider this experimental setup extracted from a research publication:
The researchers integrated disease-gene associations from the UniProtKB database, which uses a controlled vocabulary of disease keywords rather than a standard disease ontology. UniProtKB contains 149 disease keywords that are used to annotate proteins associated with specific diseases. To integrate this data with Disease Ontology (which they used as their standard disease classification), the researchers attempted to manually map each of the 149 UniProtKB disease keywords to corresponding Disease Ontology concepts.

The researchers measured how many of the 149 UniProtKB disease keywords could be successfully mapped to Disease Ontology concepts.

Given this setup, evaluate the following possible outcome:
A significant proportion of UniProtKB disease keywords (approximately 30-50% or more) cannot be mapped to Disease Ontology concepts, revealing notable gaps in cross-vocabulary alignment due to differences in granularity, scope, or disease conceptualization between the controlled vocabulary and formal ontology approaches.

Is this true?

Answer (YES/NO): NO